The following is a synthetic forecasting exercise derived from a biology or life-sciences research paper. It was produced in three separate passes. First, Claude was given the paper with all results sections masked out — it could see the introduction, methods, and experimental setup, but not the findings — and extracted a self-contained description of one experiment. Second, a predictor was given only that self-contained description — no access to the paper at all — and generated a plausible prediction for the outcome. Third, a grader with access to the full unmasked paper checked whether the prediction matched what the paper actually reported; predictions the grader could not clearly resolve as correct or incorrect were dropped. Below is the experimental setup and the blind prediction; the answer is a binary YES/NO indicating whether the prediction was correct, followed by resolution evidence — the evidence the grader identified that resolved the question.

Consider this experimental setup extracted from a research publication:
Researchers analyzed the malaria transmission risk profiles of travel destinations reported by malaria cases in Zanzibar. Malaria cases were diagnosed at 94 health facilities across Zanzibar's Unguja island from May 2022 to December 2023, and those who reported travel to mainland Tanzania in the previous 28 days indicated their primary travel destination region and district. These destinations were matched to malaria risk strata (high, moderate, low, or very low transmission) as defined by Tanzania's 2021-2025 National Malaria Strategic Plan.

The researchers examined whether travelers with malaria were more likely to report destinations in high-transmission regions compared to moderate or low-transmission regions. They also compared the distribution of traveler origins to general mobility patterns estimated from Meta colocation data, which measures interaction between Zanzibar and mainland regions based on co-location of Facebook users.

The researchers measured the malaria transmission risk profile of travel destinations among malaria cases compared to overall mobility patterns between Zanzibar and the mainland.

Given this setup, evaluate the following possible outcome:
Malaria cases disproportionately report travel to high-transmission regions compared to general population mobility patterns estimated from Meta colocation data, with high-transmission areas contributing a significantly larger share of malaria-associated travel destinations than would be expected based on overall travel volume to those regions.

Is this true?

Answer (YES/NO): YES